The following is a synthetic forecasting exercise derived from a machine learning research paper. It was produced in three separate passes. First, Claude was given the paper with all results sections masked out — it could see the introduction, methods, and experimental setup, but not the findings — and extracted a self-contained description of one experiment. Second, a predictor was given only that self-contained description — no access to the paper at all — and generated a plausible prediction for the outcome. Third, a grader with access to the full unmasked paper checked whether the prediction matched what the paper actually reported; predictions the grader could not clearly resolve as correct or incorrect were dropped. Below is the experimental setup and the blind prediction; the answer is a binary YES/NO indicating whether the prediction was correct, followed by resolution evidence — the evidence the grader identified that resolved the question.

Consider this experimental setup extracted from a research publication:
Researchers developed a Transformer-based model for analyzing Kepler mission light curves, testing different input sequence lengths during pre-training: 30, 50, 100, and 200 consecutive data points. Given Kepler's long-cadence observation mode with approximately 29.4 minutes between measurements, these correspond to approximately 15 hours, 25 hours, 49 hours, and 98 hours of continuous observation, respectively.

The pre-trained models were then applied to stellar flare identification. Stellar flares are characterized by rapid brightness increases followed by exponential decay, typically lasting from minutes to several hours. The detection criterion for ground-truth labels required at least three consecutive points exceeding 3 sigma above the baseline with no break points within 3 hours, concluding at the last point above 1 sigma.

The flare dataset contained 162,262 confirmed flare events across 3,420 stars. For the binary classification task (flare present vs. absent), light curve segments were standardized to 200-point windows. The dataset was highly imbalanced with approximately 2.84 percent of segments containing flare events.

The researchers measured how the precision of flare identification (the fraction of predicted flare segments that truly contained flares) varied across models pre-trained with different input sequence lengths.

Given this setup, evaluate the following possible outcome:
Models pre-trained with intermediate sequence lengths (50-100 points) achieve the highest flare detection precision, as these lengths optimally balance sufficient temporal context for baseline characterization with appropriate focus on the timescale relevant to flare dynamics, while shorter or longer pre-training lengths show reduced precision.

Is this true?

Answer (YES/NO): NO